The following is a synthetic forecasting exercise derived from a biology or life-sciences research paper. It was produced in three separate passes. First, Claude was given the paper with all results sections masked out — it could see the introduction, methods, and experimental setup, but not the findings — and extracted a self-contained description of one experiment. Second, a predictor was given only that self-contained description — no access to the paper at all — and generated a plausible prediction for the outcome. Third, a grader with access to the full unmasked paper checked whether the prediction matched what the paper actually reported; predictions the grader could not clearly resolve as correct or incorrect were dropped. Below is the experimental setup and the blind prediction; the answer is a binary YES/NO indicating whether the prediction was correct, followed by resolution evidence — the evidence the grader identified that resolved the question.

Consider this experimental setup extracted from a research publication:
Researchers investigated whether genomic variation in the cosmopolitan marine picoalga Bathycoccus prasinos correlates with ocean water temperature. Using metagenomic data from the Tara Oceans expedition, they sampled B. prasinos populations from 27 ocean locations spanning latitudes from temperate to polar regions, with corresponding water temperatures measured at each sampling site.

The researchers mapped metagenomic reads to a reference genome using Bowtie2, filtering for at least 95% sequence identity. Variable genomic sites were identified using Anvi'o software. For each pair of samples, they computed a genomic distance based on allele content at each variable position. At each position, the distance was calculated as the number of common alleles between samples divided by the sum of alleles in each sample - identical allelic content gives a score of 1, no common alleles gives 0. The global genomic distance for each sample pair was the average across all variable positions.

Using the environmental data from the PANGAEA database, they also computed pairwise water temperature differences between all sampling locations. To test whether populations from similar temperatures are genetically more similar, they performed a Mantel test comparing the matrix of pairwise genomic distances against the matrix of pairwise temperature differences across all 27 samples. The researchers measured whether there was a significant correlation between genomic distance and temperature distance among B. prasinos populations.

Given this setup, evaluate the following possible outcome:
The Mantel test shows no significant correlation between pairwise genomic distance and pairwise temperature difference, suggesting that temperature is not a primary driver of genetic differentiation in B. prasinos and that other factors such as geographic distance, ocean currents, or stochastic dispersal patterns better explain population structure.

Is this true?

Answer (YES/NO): NO